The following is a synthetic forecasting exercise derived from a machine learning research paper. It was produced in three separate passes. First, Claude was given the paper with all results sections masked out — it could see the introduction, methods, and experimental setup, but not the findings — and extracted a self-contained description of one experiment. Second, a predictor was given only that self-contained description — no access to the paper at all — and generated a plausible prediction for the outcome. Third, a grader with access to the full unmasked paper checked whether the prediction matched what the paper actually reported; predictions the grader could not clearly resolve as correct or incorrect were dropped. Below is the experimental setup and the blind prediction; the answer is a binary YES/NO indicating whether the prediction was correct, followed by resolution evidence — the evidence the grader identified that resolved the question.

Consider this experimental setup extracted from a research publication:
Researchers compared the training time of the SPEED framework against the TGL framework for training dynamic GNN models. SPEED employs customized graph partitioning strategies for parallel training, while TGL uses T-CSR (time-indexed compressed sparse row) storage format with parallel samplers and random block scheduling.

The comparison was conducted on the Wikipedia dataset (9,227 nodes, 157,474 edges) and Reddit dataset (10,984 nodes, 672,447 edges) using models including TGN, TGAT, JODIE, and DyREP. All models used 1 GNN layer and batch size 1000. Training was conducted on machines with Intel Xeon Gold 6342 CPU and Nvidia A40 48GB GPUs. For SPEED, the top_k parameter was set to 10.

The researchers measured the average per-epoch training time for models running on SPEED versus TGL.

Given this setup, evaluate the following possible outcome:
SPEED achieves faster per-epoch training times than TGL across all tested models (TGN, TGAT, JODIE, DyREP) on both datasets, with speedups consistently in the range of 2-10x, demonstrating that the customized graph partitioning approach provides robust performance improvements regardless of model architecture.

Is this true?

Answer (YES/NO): NO